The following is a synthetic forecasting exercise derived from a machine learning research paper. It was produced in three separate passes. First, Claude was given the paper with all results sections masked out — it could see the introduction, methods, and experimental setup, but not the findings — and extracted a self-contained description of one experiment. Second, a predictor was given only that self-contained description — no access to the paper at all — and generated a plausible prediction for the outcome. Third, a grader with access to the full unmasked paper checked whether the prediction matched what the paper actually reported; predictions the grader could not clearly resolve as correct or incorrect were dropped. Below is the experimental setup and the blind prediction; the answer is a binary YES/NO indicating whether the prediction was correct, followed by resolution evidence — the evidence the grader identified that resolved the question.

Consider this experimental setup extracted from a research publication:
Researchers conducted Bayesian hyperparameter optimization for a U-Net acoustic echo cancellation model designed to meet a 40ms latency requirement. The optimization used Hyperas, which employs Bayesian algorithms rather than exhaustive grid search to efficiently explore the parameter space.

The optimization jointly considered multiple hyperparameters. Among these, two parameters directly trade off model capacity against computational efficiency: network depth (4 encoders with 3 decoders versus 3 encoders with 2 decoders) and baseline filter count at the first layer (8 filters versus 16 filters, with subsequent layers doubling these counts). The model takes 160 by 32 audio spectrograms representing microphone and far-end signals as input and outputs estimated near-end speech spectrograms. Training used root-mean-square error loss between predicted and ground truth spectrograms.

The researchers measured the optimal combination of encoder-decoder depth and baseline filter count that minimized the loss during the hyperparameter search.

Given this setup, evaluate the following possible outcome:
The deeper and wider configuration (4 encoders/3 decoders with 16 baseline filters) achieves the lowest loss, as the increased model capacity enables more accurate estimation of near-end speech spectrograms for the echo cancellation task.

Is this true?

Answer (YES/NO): YES